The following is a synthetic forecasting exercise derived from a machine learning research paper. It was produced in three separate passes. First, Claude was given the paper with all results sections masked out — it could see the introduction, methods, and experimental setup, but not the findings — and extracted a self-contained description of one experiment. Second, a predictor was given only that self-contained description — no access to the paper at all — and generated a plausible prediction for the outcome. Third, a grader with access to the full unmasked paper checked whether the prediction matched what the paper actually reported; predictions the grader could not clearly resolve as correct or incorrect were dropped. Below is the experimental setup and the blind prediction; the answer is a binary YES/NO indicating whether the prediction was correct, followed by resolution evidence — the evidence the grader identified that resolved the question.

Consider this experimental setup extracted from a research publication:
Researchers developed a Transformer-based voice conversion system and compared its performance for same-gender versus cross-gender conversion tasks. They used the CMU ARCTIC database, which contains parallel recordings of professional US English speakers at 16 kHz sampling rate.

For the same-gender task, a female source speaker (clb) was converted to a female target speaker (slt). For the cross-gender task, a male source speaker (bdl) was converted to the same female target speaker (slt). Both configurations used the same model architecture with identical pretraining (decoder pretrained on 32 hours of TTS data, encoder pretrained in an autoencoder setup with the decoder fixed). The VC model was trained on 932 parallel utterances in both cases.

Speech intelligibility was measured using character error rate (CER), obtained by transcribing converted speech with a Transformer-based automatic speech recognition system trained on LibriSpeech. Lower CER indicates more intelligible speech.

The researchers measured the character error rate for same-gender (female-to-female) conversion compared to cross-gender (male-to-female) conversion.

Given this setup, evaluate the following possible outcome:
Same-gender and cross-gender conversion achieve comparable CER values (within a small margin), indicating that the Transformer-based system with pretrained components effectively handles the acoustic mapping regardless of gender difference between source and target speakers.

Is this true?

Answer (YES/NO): NO